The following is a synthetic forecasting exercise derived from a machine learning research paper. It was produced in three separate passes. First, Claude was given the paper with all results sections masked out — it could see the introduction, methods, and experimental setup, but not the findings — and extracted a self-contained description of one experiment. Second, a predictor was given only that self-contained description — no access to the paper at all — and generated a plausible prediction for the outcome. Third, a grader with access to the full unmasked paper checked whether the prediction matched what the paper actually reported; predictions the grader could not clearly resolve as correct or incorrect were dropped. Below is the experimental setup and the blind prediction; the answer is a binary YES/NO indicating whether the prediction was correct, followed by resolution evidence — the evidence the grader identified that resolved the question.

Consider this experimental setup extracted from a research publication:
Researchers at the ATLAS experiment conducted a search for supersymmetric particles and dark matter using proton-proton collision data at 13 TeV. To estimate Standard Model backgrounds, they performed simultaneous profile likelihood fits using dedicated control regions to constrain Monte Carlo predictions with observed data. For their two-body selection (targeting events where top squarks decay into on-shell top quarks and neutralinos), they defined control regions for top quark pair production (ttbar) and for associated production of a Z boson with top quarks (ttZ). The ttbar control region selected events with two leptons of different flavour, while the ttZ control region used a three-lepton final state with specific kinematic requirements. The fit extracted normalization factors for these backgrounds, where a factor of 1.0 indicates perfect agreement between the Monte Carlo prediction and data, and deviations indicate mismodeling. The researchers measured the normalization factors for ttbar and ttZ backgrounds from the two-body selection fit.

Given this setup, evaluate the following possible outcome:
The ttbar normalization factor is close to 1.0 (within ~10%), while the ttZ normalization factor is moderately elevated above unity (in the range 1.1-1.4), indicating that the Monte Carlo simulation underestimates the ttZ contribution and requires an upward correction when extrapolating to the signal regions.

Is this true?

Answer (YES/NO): NO